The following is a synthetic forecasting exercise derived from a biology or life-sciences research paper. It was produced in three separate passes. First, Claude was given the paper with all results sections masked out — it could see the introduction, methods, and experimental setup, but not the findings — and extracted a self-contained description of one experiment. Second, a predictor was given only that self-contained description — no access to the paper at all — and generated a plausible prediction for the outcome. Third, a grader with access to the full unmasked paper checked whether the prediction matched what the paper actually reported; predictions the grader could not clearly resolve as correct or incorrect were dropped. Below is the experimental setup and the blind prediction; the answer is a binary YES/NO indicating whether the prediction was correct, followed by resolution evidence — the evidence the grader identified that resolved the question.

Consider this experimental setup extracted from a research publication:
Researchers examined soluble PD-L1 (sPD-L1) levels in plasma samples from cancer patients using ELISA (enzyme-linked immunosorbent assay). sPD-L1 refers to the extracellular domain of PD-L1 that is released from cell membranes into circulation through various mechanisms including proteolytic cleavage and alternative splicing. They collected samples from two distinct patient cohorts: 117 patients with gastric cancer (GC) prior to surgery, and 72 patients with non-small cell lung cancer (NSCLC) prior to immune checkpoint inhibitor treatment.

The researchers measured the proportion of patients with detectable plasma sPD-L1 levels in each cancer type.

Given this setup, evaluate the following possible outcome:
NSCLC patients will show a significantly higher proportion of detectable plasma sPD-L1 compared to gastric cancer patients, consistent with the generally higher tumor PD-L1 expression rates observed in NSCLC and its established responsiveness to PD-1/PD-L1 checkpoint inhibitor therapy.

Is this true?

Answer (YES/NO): NO